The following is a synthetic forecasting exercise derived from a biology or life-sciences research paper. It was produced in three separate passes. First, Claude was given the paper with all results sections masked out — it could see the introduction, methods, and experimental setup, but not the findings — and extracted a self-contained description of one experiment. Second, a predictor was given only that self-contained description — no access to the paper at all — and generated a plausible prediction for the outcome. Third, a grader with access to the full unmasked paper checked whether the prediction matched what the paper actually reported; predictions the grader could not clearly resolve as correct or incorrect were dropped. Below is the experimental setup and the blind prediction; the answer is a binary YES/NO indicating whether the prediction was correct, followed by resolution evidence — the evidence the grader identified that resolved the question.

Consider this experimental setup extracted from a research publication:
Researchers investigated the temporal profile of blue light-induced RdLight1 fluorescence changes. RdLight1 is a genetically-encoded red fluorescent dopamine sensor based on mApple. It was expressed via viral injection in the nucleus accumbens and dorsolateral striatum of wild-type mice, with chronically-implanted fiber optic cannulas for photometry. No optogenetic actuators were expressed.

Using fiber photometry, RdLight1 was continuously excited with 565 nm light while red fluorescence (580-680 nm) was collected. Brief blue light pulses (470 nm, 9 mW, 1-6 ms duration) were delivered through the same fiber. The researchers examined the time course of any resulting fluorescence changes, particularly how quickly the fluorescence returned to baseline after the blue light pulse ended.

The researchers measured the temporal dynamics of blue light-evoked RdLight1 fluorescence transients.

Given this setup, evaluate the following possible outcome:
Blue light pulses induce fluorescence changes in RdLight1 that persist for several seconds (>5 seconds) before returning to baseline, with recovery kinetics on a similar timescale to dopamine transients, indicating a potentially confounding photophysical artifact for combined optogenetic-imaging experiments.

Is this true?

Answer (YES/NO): NO